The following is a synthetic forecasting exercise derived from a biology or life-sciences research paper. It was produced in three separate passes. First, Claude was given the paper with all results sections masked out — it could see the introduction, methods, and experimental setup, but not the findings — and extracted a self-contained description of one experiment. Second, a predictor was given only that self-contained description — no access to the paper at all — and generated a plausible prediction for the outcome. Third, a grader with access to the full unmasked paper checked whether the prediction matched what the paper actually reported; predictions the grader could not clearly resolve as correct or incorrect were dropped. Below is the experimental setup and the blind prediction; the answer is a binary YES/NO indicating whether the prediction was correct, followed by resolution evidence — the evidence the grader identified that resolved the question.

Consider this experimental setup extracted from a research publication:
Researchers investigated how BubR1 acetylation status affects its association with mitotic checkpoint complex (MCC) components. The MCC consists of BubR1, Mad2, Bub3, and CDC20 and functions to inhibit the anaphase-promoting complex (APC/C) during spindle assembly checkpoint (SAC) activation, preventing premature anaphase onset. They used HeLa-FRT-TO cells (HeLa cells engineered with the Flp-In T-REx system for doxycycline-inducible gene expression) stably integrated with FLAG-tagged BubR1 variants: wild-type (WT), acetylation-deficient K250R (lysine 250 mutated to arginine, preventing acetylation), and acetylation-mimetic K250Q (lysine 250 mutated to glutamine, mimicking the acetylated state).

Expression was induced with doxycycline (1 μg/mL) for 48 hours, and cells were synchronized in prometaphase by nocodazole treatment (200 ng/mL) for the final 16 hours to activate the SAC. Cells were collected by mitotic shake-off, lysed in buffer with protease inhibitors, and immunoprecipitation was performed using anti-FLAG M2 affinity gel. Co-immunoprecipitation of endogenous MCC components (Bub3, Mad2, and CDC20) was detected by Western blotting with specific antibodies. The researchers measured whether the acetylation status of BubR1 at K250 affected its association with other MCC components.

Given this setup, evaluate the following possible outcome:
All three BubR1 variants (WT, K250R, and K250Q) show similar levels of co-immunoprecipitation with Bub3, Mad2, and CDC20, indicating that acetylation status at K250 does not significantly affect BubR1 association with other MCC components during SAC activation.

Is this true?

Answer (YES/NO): NO